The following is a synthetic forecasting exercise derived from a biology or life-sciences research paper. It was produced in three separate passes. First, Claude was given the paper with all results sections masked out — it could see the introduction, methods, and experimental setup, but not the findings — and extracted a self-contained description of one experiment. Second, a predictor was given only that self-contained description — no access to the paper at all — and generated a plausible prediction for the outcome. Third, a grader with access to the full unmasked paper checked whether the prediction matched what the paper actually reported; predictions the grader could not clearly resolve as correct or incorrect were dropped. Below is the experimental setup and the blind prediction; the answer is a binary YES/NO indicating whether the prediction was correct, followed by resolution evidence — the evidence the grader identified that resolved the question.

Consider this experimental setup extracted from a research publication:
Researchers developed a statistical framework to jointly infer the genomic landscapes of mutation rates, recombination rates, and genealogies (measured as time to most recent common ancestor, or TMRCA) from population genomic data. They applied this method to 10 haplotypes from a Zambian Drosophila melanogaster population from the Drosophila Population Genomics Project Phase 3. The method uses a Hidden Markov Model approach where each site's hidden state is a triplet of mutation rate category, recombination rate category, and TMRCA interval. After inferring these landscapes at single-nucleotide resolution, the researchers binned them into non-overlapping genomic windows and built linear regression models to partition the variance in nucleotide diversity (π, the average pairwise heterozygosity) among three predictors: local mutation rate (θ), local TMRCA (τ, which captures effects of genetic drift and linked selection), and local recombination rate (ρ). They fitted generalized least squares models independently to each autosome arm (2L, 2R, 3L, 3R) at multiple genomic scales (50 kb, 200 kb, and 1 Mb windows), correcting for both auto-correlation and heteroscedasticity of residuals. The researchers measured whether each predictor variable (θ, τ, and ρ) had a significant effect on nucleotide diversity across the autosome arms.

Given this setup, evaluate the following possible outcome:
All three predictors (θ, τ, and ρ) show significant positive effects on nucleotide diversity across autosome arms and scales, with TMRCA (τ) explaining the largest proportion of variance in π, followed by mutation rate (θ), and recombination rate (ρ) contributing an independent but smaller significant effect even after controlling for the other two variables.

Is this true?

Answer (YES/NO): NO